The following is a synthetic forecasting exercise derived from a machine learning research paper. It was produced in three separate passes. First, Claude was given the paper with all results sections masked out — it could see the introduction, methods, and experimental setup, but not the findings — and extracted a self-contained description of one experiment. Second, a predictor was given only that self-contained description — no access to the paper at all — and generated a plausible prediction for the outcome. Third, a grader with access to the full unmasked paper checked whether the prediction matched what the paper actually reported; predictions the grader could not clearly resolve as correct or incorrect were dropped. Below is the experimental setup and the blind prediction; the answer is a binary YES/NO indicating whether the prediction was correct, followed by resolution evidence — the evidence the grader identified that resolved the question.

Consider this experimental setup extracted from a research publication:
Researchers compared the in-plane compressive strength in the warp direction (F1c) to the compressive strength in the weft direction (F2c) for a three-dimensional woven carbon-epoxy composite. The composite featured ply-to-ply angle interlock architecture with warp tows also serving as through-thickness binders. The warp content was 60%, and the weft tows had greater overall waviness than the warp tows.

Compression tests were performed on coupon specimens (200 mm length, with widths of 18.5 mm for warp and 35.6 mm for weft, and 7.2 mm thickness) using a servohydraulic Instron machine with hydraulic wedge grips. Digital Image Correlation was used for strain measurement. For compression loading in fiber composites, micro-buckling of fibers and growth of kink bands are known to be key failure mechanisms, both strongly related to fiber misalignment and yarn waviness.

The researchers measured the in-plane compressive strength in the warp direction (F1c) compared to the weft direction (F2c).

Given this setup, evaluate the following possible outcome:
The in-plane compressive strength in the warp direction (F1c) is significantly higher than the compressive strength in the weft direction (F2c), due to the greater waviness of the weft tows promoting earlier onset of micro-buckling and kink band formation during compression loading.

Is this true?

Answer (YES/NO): YES